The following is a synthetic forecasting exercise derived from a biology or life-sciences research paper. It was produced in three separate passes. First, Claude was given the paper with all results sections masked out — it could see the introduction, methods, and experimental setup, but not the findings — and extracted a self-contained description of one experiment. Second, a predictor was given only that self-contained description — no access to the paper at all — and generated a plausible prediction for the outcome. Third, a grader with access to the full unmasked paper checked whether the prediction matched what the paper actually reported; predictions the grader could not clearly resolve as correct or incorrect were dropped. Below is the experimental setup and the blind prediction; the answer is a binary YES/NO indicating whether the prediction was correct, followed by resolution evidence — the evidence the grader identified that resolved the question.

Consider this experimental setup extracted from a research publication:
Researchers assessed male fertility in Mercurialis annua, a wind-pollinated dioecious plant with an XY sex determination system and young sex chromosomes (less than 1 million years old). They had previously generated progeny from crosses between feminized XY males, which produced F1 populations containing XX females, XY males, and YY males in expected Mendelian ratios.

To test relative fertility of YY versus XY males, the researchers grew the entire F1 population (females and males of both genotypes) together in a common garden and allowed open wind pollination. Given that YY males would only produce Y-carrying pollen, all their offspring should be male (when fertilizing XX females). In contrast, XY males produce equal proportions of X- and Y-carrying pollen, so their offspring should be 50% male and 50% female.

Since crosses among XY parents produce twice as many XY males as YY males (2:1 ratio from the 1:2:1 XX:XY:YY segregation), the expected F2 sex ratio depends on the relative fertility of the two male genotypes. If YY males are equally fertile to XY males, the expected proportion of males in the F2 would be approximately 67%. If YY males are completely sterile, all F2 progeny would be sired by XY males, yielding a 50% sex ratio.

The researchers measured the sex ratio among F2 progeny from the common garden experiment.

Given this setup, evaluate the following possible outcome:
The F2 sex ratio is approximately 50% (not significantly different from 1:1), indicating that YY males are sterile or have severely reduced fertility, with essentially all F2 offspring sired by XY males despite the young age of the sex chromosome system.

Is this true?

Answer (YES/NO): YES